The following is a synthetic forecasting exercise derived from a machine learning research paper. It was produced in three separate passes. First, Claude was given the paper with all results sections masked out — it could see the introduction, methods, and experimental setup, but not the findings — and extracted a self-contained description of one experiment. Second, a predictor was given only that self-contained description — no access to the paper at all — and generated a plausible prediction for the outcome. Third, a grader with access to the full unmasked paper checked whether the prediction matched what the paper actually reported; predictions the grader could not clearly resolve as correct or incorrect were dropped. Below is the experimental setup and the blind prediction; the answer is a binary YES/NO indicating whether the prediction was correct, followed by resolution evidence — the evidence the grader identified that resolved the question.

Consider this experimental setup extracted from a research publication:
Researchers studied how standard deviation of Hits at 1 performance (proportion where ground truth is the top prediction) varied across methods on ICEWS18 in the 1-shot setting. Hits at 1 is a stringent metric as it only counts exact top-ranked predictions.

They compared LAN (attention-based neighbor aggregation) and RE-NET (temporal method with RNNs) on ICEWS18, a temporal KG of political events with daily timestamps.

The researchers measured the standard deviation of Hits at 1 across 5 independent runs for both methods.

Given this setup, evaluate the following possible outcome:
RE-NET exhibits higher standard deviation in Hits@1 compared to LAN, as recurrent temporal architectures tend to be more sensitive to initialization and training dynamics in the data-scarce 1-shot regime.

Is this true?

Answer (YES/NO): NO